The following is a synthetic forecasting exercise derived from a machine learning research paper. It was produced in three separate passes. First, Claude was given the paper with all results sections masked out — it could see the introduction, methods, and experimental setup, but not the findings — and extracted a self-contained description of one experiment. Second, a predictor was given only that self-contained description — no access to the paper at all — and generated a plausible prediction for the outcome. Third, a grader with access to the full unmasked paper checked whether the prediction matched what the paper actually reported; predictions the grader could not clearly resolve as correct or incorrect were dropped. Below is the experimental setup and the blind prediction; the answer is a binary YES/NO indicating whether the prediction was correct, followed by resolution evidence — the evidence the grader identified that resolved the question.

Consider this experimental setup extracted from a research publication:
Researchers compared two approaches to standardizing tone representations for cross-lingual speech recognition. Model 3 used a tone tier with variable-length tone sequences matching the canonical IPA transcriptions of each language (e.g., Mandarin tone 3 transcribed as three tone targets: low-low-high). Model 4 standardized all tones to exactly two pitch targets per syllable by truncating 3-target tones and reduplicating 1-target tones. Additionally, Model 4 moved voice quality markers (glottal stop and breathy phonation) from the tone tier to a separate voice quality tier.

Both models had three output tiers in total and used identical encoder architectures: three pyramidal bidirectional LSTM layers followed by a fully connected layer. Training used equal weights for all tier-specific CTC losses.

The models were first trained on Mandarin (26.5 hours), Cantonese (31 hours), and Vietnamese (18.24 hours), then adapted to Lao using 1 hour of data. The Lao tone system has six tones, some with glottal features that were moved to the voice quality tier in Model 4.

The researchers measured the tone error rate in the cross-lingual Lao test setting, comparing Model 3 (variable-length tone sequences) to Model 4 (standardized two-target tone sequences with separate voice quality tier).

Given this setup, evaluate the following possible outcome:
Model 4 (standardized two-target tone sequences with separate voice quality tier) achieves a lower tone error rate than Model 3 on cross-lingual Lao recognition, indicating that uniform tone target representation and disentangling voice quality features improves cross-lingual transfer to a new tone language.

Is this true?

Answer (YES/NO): NO